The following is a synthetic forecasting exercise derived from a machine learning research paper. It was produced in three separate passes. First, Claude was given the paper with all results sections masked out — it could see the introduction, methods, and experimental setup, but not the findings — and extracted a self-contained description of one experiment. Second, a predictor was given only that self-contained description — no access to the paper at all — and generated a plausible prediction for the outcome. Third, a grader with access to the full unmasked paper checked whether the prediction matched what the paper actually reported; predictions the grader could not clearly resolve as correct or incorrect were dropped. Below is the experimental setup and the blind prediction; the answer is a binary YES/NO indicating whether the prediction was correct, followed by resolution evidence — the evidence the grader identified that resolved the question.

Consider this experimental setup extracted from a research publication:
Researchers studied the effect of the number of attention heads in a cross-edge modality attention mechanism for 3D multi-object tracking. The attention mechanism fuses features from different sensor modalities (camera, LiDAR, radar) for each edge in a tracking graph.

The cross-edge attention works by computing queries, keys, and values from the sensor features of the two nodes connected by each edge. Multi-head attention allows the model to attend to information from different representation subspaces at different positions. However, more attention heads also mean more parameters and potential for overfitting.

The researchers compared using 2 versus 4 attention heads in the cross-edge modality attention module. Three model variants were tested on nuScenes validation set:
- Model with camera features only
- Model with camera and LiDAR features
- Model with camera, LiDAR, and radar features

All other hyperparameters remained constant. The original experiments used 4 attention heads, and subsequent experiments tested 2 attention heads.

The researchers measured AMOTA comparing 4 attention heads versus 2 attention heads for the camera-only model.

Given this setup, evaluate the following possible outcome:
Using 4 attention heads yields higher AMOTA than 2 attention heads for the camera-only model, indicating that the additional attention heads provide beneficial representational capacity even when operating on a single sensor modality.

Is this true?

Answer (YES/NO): NO